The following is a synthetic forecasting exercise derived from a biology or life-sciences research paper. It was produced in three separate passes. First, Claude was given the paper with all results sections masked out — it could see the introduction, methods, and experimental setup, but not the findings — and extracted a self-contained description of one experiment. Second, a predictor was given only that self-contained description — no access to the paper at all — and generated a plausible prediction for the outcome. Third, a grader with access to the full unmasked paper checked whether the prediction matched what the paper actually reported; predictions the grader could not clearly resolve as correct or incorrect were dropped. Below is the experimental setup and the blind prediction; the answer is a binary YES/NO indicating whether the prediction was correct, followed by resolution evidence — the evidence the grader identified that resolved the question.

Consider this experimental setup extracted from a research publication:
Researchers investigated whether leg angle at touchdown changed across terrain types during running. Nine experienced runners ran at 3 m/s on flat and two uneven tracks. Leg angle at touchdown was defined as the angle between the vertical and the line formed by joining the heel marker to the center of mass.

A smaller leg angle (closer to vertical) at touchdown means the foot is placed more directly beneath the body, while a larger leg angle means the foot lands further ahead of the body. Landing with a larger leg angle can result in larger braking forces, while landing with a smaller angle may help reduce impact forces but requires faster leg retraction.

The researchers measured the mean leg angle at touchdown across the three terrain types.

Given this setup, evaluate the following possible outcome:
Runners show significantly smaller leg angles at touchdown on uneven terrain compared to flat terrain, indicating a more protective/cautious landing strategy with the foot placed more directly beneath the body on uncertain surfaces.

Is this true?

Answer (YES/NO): NO